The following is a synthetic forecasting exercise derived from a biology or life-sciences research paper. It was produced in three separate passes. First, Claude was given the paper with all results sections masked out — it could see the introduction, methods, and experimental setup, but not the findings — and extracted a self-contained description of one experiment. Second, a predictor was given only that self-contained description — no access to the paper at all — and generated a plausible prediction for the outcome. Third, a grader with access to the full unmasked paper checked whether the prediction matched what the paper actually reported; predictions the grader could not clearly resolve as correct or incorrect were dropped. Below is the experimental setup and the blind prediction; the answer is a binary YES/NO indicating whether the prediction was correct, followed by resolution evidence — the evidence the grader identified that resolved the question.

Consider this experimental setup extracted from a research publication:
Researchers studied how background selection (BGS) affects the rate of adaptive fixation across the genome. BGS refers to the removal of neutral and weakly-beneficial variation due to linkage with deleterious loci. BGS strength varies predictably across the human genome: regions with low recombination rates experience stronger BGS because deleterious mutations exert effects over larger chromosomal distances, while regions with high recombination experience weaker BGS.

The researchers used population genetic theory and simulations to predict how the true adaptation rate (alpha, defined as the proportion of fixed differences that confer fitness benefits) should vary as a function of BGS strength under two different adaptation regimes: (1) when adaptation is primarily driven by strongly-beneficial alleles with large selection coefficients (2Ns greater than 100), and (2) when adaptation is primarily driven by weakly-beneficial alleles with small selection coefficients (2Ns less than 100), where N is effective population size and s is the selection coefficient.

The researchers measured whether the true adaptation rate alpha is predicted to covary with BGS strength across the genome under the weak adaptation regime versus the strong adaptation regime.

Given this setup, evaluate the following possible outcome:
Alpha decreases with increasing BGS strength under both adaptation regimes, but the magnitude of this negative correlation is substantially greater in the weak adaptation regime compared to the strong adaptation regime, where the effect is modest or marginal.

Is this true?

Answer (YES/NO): YES